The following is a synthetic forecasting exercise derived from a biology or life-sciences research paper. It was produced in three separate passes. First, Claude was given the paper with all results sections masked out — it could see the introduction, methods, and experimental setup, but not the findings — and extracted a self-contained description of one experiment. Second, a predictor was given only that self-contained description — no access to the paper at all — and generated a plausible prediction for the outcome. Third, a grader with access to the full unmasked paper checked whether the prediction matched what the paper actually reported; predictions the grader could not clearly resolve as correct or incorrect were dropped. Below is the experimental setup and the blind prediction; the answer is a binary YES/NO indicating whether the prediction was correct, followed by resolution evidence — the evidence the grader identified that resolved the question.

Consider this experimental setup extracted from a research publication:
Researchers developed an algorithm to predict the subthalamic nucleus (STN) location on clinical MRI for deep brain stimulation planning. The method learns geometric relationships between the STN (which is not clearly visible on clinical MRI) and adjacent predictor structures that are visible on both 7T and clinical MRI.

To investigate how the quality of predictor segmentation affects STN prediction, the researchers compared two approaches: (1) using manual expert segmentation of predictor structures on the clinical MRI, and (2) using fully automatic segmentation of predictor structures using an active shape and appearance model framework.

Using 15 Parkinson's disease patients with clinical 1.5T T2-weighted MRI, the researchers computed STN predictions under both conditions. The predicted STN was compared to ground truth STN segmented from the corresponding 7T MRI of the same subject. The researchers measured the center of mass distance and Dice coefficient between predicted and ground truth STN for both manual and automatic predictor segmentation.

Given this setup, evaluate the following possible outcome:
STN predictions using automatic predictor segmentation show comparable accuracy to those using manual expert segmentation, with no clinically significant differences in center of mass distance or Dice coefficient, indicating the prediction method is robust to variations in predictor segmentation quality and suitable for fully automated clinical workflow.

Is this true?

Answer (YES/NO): YES